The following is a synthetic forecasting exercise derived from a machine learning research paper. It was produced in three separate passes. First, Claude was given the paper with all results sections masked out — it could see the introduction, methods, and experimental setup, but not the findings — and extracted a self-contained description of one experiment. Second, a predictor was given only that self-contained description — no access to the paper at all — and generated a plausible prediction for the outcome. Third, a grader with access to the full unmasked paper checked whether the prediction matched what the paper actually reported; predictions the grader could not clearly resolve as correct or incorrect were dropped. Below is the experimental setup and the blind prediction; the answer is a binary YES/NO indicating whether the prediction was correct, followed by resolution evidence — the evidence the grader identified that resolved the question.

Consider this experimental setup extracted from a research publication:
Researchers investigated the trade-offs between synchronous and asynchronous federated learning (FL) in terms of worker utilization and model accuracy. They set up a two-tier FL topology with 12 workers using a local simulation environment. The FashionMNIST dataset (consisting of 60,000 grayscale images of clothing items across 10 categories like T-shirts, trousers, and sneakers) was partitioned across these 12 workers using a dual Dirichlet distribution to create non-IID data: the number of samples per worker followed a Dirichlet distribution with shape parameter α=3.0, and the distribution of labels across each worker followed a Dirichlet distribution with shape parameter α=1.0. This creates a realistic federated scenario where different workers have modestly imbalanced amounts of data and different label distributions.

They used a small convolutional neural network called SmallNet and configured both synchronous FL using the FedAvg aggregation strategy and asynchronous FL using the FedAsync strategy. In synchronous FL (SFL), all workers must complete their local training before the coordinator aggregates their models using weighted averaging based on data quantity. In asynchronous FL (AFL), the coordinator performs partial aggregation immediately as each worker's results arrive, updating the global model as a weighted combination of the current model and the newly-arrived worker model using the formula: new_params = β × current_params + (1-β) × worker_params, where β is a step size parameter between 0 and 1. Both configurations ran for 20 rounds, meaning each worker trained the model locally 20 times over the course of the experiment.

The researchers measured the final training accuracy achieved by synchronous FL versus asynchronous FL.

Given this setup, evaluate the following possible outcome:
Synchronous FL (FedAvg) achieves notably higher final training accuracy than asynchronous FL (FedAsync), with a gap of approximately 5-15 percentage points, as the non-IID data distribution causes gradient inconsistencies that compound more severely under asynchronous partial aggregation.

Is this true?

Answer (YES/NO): NO